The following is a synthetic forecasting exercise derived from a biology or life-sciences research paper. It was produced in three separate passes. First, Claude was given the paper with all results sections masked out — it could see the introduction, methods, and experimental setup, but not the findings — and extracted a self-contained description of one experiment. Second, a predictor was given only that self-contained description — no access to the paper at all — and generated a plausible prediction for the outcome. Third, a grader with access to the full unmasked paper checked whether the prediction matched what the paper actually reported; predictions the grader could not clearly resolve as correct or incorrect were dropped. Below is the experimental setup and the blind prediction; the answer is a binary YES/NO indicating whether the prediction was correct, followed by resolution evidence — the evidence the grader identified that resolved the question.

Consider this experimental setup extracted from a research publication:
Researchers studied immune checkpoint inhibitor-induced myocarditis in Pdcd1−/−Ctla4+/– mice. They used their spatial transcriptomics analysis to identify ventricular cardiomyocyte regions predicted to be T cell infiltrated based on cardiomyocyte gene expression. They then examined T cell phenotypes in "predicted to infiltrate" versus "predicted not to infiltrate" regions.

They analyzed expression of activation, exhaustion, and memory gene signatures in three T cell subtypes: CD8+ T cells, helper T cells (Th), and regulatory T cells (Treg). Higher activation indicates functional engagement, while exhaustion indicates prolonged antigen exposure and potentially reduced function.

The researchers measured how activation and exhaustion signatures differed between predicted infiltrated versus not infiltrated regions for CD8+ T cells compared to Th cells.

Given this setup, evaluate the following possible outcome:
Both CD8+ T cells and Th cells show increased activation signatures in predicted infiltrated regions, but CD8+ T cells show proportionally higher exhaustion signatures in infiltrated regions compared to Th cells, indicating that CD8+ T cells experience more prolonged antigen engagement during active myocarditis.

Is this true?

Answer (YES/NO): NO